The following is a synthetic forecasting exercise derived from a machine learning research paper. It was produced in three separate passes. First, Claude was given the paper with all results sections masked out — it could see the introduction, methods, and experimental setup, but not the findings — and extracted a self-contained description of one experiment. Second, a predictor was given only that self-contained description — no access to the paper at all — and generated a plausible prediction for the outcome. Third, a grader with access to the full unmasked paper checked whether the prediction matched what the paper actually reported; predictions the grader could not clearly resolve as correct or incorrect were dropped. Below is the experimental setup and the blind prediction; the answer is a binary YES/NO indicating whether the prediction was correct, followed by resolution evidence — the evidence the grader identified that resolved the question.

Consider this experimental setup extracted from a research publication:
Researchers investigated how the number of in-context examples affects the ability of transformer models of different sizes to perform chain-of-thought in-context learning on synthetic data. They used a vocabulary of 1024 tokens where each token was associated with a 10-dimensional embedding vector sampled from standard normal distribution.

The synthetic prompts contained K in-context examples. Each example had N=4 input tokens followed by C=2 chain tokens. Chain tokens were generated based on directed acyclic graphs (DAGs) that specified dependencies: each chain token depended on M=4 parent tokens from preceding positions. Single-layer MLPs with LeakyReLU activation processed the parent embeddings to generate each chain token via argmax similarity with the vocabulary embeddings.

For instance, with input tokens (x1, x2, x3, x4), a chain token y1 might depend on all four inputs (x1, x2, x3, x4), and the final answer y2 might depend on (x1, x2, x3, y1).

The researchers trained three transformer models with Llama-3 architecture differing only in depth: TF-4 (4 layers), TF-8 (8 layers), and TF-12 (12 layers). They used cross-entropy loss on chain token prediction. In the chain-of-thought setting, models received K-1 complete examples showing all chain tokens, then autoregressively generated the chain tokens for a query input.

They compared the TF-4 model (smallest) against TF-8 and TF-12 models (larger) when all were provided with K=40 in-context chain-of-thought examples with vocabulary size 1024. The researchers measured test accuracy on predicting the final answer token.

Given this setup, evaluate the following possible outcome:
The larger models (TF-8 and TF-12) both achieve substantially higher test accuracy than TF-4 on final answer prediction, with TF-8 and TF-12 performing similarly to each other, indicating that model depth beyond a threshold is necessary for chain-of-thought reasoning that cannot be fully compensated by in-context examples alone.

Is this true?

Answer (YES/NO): NO